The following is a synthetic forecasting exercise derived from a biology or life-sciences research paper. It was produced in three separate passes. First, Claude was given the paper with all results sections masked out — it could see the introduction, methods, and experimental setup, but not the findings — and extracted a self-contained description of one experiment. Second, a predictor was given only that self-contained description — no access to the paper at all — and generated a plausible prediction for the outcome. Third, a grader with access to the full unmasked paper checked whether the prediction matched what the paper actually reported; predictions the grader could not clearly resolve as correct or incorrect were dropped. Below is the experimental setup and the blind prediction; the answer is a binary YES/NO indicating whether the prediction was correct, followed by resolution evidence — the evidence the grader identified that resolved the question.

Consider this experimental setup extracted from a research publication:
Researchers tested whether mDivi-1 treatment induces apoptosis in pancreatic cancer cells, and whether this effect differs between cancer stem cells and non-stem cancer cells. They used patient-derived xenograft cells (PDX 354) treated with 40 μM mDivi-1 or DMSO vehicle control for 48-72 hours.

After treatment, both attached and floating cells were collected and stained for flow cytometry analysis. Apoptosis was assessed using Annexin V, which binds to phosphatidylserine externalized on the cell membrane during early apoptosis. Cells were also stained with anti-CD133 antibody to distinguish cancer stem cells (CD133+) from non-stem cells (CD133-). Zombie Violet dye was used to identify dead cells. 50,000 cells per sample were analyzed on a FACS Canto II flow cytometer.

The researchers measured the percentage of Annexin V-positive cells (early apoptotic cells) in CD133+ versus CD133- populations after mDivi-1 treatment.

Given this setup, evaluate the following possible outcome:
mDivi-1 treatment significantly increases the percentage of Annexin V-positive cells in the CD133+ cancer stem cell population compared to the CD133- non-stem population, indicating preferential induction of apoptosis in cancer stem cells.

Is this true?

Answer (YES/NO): YES